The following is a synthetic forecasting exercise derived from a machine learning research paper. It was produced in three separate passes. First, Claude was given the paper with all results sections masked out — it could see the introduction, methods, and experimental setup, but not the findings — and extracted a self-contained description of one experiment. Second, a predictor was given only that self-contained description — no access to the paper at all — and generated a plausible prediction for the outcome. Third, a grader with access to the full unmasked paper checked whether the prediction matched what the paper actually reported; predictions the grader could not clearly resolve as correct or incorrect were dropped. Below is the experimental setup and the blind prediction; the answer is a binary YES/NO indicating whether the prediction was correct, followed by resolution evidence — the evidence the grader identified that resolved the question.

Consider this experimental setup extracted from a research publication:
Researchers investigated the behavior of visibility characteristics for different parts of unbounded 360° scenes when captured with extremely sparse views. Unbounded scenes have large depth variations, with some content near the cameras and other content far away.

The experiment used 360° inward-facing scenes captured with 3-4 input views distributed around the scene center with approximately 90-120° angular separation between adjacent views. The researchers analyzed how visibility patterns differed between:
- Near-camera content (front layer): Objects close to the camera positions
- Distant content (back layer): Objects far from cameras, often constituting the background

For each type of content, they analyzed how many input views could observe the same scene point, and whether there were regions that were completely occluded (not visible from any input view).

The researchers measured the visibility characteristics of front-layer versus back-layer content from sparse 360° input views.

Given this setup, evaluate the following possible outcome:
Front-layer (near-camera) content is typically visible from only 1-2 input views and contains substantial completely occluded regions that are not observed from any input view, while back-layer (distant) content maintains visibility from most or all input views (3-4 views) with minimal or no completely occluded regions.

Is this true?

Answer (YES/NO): NO